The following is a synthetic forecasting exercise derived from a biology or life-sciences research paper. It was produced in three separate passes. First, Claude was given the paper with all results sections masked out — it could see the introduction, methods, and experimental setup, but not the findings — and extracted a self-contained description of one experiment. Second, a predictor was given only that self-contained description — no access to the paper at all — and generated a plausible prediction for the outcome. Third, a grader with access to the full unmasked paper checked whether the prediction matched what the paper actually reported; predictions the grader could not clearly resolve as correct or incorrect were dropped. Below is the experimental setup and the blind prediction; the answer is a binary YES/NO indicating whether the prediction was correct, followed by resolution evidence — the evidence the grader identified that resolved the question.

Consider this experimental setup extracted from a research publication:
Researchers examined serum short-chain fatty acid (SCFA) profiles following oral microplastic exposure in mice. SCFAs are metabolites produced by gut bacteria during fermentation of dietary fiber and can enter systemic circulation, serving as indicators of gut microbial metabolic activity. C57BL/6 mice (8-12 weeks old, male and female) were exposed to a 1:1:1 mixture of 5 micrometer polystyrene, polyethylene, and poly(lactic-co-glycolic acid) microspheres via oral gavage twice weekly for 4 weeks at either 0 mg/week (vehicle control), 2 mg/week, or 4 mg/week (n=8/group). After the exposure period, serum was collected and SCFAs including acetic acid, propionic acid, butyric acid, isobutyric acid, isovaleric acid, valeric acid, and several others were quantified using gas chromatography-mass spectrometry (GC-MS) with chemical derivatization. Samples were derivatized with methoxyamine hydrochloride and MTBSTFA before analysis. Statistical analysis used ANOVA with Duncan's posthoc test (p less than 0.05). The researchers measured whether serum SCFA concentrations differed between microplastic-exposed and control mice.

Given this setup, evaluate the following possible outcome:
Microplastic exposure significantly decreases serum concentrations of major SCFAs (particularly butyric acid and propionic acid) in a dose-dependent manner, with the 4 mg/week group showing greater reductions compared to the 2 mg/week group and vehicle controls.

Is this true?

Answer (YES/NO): NO